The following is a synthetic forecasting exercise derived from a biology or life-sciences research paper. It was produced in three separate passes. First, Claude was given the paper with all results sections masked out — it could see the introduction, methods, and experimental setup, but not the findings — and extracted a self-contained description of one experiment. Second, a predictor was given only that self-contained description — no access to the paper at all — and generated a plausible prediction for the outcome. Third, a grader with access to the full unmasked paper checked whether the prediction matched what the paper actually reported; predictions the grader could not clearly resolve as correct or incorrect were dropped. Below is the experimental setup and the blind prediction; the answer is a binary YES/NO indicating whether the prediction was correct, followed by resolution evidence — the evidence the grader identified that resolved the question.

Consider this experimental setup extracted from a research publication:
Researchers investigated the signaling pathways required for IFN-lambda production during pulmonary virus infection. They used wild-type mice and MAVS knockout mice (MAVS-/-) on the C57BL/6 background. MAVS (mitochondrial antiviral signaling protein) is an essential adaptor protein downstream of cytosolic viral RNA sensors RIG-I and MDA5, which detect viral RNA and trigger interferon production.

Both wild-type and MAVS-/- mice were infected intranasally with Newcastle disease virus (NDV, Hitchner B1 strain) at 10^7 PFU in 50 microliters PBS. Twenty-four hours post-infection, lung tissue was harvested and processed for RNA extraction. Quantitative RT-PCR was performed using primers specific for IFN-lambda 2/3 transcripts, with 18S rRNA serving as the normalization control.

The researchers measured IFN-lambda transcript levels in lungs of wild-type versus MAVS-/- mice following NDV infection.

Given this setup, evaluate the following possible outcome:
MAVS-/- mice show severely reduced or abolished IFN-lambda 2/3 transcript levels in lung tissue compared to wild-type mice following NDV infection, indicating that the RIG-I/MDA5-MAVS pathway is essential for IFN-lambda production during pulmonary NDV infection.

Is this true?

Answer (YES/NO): YES